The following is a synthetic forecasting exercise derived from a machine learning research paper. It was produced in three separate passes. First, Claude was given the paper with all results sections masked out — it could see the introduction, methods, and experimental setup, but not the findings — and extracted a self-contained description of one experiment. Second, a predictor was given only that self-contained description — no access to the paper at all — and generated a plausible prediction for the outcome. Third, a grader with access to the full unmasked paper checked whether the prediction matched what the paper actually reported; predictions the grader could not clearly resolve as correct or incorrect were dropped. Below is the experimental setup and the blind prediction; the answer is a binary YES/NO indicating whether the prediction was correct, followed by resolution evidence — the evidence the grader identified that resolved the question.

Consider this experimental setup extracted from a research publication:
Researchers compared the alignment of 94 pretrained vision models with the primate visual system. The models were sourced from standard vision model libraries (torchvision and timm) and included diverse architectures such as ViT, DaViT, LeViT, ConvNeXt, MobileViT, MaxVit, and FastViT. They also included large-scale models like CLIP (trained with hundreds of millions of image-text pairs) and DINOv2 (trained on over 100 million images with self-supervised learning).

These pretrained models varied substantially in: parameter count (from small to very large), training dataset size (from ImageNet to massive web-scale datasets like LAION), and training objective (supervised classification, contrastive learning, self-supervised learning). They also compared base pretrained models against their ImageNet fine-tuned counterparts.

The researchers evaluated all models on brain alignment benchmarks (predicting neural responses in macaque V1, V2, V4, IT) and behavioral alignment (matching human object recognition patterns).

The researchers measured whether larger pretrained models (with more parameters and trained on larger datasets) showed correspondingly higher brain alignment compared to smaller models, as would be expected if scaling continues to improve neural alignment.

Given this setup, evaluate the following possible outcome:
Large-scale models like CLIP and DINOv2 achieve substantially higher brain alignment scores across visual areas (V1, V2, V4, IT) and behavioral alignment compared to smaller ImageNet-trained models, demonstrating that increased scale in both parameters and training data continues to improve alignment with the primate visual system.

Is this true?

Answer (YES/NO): NO